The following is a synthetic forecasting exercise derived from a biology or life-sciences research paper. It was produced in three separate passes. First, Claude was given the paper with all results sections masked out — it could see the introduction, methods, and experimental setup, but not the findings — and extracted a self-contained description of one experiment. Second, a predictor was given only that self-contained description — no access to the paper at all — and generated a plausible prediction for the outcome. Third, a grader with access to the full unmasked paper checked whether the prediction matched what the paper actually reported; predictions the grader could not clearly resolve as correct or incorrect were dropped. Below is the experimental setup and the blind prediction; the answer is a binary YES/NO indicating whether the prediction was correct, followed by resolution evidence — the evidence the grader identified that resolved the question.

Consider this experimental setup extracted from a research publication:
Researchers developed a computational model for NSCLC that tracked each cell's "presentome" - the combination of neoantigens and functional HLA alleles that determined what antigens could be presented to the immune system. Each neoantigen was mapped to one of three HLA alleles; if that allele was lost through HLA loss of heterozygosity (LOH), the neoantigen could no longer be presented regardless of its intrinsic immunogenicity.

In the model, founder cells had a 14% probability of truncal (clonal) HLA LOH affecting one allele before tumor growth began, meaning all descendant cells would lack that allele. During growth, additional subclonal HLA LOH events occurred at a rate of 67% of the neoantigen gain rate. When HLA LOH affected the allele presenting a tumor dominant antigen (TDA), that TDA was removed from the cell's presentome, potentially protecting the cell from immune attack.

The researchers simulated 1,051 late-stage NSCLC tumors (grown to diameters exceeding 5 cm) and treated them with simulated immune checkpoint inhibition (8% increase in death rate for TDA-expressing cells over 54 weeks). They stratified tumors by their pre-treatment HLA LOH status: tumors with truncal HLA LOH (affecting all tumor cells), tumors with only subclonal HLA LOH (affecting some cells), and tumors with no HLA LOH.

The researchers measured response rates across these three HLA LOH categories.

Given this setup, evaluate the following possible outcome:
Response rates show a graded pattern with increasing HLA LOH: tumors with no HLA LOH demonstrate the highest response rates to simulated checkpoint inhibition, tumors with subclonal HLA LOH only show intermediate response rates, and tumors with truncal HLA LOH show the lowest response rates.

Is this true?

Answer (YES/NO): NO